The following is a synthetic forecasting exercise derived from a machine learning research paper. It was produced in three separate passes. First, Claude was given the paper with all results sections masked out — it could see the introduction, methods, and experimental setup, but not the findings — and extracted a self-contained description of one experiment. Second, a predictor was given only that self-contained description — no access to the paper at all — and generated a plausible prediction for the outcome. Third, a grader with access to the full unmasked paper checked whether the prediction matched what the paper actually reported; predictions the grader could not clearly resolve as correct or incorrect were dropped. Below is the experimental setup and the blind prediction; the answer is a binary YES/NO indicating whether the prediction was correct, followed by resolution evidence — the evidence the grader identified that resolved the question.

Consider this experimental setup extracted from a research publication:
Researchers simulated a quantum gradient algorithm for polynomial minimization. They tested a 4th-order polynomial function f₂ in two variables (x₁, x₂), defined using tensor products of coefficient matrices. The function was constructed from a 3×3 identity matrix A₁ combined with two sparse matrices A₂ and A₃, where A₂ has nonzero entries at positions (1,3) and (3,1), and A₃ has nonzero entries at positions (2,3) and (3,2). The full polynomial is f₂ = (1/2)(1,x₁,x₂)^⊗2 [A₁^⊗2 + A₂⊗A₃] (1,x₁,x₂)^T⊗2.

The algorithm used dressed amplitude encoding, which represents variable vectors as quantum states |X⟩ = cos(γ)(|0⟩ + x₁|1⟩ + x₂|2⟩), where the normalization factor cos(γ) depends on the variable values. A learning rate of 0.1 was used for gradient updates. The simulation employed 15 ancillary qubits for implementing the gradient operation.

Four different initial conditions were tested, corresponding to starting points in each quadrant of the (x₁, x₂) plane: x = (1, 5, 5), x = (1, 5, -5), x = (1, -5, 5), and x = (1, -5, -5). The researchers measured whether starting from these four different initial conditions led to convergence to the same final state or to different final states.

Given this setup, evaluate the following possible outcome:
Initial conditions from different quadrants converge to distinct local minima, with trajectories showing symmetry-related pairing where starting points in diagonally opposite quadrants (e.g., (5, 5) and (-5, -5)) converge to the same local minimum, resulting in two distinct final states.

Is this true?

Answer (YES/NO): NO